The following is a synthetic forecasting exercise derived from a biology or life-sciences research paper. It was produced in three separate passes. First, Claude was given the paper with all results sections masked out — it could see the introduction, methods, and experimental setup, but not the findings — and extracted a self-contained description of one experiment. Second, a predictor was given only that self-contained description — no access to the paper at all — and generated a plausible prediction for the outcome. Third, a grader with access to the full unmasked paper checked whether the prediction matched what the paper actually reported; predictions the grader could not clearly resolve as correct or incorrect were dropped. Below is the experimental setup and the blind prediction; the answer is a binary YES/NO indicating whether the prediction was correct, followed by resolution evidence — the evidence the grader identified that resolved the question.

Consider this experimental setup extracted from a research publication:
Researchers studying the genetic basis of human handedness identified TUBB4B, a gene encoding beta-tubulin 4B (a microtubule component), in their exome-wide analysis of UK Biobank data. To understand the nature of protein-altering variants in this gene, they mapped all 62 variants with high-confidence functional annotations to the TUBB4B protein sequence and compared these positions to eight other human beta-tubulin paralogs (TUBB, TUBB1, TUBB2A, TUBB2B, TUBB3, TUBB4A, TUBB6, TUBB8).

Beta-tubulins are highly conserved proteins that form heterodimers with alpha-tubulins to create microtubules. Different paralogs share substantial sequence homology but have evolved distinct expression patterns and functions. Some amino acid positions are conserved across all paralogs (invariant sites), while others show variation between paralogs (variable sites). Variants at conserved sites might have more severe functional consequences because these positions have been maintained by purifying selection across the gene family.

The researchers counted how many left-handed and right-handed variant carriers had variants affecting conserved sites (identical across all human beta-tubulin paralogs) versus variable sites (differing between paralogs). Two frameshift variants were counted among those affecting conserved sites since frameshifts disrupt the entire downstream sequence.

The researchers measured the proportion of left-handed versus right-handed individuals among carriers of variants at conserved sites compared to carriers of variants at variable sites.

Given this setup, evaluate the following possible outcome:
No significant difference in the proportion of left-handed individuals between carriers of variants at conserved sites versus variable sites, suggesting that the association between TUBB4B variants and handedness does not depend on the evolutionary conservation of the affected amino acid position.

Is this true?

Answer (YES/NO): NO